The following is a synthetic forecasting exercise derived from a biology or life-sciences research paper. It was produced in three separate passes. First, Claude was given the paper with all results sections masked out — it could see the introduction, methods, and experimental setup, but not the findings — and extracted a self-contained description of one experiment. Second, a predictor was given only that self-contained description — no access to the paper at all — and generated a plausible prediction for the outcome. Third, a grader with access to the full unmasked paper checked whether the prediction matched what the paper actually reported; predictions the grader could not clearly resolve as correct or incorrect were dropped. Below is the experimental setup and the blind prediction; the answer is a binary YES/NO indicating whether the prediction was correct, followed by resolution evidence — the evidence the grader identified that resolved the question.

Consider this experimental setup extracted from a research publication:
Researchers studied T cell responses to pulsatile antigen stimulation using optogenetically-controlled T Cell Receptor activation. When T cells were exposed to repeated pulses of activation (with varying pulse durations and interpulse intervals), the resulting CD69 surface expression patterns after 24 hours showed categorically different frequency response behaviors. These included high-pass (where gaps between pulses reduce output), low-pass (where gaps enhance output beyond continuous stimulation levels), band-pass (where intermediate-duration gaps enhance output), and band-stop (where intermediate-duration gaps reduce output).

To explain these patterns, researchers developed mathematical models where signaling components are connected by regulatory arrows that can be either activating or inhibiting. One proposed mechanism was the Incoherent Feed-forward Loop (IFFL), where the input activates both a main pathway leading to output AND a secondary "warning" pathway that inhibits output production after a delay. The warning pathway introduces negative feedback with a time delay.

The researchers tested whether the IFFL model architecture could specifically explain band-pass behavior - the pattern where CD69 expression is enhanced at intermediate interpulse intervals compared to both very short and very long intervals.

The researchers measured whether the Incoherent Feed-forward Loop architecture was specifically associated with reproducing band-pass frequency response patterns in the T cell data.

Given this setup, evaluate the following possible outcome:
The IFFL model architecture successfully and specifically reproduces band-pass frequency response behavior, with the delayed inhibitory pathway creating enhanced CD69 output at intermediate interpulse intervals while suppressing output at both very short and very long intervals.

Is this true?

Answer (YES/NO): NO